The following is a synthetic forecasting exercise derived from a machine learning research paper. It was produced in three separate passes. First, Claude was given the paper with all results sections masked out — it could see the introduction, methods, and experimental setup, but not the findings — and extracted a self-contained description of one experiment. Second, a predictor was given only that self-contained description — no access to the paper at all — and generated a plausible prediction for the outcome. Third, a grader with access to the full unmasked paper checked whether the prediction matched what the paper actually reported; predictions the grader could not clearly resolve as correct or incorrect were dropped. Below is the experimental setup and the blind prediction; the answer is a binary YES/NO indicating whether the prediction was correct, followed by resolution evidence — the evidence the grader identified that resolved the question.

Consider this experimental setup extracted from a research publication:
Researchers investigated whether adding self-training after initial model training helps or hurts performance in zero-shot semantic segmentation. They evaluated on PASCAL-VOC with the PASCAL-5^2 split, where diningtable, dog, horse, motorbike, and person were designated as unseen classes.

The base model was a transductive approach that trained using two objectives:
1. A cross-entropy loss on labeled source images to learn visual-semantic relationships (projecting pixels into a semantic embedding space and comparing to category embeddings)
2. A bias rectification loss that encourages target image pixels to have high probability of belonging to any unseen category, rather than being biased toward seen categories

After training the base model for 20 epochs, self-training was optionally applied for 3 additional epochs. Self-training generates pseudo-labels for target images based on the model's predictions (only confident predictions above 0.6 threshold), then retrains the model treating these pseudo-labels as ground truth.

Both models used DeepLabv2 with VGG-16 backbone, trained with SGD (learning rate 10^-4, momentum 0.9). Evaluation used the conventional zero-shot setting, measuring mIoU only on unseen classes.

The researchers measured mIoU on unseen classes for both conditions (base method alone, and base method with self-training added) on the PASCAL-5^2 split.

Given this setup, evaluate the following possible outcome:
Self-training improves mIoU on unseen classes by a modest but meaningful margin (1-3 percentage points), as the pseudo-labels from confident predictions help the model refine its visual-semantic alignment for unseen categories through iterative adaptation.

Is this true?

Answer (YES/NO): NO